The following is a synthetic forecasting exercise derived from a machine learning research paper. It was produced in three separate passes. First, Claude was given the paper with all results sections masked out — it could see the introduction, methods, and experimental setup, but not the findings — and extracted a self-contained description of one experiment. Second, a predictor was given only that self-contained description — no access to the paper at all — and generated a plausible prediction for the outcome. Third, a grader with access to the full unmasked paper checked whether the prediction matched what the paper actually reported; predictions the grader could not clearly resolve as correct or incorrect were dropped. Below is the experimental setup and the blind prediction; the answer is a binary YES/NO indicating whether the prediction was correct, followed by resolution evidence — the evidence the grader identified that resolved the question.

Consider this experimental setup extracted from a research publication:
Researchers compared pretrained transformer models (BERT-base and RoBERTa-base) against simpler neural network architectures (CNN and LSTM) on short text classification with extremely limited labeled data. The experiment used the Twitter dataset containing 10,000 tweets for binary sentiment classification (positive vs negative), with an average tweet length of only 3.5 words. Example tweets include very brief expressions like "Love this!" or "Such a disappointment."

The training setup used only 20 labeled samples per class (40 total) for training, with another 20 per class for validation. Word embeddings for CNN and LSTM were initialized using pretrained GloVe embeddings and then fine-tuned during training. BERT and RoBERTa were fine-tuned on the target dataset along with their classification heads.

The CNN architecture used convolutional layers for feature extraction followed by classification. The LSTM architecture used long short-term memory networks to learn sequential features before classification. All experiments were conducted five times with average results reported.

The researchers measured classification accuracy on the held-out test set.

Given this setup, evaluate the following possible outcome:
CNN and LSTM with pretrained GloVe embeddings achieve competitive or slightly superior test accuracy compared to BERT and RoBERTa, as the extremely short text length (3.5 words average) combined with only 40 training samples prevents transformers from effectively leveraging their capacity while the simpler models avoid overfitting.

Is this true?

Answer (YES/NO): YES